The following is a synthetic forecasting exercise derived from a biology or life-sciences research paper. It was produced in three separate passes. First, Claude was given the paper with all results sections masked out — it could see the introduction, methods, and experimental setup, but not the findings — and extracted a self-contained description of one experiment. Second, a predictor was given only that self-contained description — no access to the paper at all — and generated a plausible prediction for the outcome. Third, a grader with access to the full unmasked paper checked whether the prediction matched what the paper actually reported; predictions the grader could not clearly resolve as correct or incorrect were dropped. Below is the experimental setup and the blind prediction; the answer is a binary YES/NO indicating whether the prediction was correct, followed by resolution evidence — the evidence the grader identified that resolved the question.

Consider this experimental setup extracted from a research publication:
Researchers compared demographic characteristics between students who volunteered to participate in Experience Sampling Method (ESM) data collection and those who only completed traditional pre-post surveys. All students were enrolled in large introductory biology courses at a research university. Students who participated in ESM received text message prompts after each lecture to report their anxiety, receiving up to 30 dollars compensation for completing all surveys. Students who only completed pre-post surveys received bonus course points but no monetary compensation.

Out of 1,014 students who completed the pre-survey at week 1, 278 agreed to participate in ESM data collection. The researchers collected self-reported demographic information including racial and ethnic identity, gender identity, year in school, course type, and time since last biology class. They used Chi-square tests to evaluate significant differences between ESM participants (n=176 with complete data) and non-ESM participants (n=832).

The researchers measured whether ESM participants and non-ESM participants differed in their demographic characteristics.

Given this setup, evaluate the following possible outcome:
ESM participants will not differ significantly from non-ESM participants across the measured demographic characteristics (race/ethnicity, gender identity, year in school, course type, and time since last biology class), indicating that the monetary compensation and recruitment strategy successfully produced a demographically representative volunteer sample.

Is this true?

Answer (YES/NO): NO